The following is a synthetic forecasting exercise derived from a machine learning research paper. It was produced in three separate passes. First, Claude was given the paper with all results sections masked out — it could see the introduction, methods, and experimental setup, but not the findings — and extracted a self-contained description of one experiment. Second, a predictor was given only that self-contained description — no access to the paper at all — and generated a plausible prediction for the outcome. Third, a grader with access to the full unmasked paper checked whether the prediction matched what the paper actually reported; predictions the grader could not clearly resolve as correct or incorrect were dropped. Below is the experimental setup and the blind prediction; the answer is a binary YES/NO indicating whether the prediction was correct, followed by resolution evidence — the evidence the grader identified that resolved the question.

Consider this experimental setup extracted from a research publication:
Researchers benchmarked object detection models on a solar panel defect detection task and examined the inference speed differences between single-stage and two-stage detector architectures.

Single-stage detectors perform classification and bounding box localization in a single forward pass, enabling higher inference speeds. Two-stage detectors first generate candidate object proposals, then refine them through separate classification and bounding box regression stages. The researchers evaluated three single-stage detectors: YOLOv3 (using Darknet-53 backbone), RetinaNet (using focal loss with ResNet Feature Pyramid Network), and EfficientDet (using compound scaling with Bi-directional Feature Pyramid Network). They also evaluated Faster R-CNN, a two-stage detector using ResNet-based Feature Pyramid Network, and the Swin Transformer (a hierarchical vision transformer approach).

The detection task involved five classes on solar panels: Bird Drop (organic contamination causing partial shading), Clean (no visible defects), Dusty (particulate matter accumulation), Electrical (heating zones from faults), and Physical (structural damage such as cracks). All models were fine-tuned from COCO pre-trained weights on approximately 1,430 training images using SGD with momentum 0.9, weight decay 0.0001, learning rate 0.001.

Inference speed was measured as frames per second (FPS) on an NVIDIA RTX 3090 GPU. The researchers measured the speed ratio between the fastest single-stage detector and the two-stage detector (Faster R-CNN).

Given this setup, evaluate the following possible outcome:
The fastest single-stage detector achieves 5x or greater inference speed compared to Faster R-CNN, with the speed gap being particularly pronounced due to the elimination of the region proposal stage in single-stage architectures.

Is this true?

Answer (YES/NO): YES